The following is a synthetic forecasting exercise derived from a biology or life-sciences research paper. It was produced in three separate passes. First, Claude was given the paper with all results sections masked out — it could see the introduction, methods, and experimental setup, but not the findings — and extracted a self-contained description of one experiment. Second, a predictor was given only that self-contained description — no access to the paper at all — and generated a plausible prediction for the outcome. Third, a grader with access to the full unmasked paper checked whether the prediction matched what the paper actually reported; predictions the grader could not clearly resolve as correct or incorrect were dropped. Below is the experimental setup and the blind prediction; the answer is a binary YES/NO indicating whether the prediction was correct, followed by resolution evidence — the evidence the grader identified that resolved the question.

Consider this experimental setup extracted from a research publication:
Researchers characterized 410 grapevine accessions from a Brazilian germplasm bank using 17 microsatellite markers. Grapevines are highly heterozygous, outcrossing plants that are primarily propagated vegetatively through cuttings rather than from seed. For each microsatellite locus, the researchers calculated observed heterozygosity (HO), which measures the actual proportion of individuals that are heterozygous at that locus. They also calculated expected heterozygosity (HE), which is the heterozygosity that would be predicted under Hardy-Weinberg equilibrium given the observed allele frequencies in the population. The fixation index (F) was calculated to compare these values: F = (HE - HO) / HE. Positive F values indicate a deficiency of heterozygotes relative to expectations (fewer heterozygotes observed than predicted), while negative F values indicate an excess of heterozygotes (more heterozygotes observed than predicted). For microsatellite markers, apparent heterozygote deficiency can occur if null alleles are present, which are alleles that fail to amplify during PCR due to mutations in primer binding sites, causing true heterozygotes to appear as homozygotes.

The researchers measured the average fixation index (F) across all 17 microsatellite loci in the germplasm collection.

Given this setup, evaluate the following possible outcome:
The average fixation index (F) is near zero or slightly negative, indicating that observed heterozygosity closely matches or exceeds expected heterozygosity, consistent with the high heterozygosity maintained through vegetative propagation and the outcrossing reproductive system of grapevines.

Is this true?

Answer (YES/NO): NO